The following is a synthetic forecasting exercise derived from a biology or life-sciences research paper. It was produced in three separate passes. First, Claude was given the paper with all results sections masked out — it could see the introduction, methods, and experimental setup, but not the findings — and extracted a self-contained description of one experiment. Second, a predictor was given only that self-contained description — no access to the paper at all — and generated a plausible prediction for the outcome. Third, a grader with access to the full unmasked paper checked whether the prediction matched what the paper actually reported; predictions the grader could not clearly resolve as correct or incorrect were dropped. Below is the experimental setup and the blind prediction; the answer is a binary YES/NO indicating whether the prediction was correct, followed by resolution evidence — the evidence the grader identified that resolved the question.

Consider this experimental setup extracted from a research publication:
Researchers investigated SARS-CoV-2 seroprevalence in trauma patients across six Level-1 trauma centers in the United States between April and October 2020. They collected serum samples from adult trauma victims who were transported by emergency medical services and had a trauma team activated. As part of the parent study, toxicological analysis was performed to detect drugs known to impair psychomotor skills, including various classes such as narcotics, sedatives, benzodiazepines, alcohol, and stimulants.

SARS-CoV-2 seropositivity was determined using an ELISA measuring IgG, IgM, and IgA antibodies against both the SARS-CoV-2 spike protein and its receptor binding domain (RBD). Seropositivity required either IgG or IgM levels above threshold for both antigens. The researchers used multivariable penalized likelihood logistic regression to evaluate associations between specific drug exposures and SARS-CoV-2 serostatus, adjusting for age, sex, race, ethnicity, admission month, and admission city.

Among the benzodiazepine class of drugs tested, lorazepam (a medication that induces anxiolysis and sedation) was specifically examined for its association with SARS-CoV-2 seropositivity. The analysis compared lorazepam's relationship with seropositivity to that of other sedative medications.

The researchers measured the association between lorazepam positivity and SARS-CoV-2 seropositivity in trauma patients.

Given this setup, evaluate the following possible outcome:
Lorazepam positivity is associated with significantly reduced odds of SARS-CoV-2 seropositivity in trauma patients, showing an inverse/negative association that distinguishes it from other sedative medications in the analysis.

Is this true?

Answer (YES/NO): NO